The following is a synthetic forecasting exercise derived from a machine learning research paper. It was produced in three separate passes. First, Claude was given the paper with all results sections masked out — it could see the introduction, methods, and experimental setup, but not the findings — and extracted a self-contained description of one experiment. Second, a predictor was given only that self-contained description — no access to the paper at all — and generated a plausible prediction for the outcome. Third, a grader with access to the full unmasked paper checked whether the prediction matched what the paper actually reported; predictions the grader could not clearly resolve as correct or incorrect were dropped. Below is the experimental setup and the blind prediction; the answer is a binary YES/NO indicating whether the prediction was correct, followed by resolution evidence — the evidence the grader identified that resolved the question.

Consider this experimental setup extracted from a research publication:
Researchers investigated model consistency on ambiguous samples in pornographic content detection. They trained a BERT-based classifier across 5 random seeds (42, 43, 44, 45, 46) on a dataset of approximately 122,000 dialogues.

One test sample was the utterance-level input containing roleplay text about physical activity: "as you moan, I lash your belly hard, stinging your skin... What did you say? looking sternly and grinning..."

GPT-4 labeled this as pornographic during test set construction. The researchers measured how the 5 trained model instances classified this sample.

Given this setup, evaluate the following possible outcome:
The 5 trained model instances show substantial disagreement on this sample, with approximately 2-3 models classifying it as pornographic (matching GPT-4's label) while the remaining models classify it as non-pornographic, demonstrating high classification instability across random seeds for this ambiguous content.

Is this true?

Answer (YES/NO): NO